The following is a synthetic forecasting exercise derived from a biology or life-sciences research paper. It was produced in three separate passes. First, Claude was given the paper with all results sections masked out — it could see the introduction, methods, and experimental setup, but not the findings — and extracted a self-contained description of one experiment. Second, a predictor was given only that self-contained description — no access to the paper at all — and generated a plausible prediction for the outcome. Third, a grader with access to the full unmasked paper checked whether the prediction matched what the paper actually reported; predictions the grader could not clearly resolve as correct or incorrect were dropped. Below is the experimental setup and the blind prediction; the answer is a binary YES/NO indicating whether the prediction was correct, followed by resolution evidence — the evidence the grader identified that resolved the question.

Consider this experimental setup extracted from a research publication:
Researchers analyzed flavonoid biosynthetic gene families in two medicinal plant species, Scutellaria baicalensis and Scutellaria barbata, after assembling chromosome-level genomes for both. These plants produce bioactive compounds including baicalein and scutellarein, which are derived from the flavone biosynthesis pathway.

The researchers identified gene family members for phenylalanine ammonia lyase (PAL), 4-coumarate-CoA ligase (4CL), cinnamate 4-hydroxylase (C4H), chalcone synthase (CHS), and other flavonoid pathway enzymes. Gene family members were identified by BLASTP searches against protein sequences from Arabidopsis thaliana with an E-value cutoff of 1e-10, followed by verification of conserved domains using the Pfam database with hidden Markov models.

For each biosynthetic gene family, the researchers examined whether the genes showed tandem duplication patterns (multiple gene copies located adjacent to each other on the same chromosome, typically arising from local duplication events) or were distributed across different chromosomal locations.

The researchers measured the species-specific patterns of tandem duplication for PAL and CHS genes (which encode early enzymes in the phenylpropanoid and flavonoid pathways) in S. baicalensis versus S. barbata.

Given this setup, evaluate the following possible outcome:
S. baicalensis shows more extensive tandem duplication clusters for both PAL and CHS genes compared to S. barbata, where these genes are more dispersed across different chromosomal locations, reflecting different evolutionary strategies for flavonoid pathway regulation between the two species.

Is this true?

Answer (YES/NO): NO